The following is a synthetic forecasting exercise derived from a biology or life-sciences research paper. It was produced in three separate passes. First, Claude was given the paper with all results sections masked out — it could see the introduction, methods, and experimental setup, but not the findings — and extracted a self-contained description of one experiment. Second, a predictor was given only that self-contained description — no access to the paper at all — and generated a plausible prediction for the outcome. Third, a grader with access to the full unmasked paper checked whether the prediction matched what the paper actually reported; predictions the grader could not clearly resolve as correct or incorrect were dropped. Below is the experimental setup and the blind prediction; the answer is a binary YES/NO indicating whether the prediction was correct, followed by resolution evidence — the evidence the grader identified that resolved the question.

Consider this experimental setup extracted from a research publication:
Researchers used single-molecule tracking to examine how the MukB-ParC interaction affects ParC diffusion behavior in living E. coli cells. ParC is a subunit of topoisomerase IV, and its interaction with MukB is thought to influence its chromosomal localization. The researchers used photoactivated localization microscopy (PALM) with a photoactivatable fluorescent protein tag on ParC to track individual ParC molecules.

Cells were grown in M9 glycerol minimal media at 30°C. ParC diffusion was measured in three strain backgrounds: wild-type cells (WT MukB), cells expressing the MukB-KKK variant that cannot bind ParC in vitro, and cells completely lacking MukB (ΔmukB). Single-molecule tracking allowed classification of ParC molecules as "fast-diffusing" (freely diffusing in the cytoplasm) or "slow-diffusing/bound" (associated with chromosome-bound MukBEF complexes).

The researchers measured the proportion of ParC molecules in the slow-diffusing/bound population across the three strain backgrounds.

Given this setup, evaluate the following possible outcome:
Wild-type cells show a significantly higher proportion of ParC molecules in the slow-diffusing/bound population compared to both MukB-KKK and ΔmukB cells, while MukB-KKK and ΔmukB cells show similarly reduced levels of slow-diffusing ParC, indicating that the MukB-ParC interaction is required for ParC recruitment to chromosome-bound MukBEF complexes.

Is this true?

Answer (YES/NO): YES